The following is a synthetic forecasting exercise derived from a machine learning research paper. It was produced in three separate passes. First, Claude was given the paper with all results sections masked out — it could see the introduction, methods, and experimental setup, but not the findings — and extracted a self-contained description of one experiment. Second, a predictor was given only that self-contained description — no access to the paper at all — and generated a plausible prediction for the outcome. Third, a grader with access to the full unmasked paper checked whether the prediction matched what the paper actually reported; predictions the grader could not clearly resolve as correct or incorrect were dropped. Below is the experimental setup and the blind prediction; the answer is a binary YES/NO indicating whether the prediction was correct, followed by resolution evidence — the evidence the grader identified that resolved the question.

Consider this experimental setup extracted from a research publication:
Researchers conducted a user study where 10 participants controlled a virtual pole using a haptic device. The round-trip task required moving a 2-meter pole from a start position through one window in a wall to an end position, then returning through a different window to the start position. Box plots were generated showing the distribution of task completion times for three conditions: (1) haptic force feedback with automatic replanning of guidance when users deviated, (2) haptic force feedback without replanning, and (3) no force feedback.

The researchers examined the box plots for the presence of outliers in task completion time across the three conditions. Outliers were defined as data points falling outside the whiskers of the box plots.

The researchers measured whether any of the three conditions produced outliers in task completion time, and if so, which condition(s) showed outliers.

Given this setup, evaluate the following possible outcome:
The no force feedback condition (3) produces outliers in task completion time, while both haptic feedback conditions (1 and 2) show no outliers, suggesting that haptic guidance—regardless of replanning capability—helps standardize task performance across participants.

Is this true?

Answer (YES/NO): YES